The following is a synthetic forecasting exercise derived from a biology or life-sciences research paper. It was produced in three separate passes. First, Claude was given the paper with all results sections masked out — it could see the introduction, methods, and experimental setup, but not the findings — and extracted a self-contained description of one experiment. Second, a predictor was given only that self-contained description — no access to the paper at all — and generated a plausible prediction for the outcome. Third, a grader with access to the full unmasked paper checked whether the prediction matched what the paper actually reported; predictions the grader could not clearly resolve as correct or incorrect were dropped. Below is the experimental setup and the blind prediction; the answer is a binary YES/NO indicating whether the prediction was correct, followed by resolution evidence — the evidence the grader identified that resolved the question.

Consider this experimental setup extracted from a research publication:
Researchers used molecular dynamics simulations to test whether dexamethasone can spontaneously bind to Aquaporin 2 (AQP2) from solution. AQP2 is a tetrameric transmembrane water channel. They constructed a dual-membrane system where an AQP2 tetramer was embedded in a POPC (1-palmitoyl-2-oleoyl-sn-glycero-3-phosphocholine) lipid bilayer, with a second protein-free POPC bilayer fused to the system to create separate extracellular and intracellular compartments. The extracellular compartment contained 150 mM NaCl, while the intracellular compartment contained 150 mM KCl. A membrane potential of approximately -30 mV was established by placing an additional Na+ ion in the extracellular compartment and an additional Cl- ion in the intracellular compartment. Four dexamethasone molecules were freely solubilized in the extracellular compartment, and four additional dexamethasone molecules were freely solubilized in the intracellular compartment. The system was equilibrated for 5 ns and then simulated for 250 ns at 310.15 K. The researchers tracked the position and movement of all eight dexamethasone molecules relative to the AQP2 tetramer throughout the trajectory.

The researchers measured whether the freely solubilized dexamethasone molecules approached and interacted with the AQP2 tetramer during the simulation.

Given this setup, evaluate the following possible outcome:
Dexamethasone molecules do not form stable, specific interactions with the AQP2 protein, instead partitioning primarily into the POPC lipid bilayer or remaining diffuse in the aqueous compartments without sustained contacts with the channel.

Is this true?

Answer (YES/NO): NO